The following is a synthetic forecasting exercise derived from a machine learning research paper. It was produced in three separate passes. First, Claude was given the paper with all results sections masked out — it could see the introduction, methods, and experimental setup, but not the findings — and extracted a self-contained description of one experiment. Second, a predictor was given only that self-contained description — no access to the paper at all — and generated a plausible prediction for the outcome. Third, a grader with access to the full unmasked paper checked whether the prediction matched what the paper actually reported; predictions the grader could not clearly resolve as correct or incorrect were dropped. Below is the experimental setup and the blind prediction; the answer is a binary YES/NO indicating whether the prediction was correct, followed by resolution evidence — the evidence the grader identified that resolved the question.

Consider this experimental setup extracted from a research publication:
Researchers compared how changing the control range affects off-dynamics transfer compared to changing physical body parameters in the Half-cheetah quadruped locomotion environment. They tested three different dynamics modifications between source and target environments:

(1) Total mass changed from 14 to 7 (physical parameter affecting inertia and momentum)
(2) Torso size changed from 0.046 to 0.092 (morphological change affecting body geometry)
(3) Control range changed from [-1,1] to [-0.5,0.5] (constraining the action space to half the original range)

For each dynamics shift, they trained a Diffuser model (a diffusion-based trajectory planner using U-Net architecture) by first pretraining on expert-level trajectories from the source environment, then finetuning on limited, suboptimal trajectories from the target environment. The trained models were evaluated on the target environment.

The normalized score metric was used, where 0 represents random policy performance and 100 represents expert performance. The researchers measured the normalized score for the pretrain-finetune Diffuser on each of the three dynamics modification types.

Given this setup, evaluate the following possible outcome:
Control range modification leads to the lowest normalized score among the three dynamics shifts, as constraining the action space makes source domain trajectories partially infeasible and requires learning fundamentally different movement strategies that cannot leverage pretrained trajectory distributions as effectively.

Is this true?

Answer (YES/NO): YES